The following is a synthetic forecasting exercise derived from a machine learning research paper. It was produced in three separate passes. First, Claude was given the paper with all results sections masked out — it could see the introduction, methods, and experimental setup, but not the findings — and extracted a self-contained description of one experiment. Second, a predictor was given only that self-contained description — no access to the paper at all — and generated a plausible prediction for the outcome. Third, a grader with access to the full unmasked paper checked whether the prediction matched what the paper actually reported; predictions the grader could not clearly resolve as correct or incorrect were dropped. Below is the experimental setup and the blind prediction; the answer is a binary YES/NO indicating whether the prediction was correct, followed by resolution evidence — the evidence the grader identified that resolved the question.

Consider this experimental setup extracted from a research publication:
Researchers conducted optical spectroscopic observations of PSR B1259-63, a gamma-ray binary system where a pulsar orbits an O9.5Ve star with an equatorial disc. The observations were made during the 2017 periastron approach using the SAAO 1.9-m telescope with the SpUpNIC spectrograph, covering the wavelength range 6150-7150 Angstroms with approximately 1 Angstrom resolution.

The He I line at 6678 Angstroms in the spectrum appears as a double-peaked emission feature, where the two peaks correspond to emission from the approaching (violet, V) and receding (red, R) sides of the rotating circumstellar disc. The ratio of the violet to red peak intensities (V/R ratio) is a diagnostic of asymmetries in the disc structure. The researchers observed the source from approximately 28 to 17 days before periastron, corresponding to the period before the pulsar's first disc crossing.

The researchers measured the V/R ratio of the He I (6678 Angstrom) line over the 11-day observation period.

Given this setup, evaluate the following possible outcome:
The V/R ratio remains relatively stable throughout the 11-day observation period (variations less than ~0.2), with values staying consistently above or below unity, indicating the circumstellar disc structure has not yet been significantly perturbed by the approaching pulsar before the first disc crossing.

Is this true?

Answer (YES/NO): NO